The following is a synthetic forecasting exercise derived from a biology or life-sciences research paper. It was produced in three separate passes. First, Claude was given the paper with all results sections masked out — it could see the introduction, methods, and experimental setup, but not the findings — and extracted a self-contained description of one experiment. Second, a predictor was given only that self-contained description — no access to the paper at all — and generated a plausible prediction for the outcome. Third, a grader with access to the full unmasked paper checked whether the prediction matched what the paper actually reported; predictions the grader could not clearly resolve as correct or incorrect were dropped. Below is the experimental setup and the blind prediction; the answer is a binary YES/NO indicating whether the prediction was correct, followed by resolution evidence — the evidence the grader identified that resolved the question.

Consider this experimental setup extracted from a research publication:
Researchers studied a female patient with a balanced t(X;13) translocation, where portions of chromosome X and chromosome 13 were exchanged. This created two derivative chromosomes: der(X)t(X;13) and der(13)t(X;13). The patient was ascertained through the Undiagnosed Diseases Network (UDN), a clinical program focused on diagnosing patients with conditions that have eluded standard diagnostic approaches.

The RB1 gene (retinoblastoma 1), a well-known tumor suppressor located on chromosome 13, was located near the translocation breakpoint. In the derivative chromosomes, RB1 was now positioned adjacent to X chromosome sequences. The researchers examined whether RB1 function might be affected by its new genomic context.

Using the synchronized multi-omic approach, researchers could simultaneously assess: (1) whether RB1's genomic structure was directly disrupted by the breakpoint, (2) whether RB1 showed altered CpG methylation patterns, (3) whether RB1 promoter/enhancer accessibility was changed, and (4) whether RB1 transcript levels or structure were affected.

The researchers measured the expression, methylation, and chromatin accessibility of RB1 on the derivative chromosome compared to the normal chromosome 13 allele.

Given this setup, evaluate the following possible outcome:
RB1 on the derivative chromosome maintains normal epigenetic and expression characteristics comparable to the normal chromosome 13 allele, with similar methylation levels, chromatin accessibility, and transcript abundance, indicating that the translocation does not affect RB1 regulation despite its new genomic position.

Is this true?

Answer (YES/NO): NO